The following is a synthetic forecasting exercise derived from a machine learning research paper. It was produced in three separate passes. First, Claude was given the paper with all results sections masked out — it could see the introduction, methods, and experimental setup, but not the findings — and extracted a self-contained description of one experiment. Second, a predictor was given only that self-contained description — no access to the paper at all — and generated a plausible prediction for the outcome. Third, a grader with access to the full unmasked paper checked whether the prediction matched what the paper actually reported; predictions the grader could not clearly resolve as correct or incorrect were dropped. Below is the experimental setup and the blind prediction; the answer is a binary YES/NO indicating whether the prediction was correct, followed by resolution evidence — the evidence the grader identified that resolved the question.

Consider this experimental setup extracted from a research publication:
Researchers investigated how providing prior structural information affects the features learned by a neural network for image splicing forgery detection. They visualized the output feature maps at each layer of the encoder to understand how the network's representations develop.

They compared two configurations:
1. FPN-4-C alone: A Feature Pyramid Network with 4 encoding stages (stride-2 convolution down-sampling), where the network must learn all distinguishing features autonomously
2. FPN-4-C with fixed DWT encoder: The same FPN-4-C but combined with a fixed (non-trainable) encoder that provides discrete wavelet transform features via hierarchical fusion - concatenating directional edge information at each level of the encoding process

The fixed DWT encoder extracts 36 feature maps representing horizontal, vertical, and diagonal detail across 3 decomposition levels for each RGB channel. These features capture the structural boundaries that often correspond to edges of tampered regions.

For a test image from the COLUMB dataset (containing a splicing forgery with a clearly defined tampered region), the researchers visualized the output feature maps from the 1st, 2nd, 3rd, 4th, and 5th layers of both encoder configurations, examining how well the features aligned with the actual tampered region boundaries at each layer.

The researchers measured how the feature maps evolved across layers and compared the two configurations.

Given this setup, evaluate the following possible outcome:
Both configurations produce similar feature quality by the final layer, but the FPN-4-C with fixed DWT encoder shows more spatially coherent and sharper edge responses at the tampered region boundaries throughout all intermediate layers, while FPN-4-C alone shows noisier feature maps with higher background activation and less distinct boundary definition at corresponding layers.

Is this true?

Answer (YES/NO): NO